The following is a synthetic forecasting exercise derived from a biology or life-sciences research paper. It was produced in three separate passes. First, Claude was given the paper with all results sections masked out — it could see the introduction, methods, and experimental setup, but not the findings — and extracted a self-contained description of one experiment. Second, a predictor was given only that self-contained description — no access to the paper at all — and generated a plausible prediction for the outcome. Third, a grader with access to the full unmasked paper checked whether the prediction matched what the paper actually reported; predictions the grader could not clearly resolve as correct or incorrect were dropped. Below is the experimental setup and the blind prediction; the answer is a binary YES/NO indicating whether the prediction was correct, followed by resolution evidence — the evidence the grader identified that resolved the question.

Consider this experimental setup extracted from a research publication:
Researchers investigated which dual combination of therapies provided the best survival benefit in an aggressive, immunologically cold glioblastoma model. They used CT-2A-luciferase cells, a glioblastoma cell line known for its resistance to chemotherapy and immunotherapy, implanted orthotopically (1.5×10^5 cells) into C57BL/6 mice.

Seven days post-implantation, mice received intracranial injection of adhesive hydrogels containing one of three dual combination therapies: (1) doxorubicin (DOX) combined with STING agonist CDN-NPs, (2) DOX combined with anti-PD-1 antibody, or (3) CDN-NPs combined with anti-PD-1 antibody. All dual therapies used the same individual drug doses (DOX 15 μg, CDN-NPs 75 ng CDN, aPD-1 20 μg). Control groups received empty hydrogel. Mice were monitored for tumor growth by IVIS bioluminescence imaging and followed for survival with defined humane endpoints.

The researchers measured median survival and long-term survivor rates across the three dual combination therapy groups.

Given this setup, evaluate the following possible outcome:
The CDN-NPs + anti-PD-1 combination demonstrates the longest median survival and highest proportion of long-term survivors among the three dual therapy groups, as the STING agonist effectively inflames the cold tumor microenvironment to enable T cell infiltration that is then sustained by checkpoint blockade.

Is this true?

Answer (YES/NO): NO